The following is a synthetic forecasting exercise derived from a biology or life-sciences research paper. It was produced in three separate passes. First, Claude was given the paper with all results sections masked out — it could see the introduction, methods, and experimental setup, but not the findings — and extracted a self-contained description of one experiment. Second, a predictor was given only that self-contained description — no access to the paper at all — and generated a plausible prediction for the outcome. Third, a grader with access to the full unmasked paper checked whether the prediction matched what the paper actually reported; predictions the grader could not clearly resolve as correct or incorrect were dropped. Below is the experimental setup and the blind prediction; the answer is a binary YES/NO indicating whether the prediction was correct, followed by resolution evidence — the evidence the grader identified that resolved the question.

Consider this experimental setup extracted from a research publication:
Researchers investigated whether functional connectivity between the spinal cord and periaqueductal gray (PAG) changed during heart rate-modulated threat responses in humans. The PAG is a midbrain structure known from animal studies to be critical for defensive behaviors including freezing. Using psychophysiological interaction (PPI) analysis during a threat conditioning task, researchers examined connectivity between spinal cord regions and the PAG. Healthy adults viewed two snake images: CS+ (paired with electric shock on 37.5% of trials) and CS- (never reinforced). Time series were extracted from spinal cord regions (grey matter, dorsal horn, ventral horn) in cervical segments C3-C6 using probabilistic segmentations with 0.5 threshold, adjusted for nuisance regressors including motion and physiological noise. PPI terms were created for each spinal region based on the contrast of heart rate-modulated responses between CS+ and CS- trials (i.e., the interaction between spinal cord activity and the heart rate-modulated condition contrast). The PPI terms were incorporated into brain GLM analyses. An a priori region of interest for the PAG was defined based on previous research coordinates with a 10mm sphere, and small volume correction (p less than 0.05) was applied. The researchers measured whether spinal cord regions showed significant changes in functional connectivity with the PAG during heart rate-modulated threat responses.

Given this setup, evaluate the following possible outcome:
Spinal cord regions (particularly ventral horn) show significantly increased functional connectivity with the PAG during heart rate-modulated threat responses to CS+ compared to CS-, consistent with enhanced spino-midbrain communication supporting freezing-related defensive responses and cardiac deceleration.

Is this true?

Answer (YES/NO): NO